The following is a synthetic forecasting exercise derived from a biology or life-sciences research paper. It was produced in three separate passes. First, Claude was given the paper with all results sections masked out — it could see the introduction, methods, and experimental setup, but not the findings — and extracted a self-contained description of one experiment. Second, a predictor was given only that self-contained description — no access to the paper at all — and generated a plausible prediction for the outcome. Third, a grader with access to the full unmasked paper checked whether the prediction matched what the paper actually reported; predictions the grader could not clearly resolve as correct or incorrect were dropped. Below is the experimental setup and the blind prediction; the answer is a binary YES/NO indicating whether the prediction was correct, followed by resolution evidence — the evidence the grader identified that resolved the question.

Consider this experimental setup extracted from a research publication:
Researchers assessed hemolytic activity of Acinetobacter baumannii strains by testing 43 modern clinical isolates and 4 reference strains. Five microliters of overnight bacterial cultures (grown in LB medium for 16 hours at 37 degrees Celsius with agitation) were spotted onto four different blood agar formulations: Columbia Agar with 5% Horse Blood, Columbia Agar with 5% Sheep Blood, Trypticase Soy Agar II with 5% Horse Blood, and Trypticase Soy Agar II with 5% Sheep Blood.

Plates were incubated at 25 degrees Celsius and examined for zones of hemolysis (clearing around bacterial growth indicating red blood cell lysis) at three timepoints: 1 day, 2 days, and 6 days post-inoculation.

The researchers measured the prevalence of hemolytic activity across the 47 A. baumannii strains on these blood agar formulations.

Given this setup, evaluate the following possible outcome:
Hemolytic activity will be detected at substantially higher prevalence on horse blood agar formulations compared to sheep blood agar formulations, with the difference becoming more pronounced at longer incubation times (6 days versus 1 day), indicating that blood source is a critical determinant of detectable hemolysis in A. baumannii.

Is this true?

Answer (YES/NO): NO